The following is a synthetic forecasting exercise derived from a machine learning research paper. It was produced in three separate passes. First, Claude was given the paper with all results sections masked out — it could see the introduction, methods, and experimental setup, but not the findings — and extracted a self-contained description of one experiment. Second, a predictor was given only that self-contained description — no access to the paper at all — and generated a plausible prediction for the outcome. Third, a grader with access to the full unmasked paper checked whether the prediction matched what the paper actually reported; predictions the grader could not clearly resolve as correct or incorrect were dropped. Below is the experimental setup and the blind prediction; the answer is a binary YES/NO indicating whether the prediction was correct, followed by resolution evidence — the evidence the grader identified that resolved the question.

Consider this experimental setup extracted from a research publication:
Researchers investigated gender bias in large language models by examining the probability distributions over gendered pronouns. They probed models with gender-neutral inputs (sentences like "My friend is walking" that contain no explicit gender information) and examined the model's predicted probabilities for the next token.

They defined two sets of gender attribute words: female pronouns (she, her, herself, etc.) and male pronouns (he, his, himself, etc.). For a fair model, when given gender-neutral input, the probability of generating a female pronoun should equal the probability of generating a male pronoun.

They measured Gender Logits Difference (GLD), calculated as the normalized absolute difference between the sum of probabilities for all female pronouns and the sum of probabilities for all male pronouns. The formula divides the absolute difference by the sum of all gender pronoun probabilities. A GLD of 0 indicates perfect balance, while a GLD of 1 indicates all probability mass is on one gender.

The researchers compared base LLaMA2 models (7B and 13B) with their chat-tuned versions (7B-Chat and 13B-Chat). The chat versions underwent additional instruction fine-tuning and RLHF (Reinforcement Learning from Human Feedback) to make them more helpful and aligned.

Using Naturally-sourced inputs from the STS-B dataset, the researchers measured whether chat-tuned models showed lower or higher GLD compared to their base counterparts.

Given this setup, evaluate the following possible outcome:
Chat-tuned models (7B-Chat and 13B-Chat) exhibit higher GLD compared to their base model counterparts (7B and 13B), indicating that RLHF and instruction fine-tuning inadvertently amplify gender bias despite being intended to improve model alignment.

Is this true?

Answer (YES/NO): YES